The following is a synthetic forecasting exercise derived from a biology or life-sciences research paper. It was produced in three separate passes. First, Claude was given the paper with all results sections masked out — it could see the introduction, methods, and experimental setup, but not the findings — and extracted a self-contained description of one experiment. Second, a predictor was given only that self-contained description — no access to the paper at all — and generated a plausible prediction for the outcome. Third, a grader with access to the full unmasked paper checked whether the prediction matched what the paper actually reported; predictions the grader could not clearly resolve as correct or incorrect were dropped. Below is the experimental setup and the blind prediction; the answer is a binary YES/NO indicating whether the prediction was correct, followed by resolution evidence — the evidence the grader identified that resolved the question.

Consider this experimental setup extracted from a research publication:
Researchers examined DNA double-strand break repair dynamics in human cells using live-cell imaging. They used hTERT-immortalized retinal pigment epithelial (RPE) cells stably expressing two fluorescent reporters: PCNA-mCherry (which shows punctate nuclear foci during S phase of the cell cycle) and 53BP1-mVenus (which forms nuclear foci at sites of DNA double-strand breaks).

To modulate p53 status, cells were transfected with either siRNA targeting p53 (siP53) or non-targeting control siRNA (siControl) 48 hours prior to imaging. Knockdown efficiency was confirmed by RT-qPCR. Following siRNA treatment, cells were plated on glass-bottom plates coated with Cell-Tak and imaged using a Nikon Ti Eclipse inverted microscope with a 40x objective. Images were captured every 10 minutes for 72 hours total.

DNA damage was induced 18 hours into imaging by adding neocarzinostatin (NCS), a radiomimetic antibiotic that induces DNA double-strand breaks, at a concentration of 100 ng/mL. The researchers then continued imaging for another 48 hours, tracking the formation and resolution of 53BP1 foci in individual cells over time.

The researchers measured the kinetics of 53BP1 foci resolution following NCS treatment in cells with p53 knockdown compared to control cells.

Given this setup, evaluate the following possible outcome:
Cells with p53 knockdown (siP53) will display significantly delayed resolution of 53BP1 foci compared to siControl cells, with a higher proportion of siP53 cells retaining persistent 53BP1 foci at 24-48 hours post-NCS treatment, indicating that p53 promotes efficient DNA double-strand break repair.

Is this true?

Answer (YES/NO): NO